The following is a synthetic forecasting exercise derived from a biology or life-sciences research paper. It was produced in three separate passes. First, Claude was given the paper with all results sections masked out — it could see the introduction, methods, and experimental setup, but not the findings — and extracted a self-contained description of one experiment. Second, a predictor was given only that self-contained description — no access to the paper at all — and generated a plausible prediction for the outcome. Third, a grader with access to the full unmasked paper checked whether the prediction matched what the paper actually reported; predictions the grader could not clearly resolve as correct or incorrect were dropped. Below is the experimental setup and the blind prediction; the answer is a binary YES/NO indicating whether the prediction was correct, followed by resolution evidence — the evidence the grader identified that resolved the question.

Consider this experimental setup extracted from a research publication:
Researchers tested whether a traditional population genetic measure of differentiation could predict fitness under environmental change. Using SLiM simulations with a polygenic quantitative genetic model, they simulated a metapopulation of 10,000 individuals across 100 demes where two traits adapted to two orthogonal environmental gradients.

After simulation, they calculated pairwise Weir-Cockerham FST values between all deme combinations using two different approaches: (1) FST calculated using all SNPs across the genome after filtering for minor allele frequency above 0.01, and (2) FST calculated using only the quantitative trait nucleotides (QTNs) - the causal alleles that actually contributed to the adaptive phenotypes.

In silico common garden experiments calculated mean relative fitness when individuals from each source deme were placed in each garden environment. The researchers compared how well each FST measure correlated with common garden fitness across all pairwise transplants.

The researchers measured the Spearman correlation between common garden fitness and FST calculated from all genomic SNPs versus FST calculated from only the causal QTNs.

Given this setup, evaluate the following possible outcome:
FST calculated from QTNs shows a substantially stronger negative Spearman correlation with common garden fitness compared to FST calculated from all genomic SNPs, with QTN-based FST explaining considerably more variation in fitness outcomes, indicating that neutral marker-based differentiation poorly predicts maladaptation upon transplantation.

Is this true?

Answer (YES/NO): NO